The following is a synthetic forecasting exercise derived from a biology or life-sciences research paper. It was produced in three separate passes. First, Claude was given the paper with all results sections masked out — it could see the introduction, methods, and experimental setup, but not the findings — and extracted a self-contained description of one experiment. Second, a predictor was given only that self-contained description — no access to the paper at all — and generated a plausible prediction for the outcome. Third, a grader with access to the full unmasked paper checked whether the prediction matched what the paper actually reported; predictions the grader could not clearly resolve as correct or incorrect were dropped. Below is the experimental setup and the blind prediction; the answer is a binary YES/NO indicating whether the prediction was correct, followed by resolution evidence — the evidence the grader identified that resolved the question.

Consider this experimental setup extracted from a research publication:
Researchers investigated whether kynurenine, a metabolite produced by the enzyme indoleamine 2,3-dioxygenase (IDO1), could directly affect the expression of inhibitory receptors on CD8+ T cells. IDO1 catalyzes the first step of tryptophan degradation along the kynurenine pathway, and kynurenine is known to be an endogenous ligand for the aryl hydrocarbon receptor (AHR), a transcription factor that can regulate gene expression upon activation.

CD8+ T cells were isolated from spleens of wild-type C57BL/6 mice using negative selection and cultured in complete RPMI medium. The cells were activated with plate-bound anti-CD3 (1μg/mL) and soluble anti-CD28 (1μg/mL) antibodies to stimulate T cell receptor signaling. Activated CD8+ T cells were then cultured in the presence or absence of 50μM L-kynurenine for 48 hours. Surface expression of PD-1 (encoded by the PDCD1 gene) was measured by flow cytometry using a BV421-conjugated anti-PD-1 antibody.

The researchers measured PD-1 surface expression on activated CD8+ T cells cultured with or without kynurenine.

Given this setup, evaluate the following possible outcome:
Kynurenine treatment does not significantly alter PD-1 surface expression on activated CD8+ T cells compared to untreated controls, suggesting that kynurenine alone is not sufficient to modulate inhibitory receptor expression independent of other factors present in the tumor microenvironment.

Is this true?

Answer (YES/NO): NO